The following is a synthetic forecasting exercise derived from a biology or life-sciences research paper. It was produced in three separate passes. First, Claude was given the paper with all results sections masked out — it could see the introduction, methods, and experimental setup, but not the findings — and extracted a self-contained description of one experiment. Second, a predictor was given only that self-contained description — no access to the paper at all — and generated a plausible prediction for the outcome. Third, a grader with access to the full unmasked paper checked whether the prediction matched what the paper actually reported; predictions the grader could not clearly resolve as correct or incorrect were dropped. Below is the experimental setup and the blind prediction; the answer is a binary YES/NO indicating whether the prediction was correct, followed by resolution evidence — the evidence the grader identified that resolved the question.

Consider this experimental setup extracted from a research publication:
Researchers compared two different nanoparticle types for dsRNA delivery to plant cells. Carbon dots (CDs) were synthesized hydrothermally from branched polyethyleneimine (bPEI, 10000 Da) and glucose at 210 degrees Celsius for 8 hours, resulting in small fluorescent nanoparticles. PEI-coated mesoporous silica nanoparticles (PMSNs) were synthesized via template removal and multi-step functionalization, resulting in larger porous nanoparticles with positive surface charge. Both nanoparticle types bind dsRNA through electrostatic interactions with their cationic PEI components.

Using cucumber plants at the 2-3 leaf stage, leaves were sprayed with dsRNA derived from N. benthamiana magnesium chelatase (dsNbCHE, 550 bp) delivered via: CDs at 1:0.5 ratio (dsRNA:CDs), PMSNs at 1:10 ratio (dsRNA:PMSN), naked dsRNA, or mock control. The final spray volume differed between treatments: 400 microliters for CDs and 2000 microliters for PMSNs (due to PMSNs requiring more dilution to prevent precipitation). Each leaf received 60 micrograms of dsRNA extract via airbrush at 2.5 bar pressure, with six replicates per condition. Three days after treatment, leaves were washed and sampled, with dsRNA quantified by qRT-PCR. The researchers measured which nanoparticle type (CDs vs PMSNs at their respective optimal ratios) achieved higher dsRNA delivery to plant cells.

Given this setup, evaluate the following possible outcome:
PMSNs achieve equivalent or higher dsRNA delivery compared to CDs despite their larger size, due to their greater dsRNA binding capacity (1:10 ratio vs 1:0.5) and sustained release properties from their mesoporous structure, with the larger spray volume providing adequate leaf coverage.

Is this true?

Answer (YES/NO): NO